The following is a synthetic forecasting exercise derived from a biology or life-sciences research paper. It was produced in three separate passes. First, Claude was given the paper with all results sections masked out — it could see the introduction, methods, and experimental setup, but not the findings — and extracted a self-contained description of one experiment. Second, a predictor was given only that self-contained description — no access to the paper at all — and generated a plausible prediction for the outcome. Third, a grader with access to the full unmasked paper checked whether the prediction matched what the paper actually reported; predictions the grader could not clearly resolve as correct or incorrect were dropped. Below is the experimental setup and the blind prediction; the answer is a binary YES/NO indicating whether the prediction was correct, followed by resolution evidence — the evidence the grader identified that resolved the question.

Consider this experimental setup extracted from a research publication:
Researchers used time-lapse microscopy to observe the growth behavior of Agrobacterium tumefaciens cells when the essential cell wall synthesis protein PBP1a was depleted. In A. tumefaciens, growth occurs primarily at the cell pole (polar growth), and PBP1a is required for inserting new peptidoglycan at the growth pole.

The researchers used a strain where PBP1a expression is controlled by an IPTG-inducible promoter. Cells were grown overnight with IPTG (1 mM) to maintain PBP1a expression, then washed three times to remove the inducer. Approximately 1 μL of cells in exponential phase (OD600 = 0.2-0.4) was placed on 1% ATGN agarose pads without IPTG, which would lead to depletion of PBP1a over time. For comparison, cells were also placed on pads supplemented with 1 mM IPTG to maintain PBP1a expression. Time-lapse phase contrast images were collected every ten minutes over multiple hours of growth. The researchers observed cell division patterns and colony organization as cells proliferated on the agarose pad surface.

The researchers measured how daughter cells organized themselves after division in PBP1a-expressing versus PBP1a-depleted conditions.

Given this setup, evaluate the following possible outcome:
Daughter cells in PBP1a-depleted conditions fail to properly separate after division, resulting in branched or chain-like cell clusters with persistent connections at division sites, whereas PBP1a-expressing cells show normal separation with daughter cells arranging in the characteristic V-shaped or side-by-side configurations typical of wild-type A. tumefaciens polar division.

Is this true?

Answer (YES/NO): NO